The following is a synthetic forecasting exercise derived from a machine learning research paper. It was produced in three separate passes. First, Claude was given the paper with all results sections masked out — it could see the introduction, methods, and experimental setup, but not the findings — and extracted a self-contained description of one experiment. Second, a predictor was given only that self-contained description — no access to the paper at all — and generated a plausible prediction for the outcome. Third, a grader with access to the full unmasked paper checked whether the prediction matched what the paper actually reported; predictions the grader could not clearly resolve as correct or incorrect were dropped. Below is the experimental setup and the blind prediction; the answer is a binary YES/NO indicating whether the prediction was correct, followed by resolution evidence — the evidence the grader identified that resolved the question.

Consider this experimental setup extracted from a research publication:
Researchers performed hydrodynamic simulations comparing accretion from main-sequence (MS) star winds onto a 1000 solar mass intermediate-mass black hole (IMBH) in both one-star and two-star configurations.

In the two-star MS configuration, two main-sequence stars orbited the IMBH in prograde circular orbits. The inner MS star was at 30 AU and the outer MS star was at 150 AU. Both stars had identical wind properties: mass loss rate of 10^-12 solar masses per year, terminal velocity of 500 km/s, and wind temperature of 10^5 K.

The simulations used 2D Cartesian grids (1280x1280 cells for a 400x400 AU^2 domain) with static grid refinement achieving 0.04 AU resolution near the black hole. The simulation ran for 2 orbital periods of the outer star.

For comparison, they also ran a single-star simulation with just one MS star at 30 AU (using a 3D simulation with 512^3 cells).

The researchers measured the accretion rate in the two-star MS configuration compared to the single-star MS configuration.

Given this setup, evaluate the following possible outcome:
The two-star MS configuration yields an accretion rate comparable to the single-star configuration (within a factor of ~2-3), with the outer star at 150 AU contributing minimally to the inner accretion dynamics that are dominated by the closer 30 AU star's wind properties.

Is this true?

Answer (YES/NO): NO